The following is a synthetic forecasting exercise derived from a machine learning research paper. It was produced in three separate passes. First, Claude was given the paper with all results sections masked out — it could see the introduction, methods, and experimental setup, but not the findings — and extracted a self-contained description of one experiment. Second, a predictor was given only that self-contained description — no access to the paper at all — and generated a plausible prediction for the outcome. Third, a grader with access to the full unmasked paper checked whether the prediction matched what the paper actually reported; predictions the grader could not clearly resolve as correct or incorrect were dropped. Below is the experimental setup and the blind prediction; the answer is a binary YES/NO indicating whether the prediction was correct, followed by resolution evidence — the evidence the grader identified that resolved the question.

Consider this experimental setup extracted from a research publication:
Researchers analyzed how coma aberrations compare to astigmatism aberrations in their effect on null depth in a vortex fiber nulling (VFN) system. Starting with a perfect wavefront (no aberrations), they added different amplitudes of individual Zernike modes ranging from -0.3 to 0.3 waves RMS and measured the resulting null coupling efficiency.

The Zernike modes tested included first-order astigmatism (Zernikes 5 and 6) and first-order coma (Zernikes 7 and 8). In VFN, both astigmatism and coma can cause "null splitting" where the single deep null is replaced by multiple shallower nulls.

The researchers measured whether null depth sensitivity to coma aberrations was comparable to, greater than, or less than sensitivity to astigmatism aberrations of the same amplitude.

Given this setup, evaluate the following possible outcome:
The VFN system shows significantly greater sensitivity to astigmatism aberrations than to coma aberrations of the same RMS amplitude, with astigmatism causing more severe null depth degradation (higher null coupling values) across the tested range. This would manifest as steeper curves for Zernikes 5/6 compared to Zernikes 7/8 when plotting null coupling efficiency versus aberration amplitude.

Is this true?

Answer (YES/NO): YES